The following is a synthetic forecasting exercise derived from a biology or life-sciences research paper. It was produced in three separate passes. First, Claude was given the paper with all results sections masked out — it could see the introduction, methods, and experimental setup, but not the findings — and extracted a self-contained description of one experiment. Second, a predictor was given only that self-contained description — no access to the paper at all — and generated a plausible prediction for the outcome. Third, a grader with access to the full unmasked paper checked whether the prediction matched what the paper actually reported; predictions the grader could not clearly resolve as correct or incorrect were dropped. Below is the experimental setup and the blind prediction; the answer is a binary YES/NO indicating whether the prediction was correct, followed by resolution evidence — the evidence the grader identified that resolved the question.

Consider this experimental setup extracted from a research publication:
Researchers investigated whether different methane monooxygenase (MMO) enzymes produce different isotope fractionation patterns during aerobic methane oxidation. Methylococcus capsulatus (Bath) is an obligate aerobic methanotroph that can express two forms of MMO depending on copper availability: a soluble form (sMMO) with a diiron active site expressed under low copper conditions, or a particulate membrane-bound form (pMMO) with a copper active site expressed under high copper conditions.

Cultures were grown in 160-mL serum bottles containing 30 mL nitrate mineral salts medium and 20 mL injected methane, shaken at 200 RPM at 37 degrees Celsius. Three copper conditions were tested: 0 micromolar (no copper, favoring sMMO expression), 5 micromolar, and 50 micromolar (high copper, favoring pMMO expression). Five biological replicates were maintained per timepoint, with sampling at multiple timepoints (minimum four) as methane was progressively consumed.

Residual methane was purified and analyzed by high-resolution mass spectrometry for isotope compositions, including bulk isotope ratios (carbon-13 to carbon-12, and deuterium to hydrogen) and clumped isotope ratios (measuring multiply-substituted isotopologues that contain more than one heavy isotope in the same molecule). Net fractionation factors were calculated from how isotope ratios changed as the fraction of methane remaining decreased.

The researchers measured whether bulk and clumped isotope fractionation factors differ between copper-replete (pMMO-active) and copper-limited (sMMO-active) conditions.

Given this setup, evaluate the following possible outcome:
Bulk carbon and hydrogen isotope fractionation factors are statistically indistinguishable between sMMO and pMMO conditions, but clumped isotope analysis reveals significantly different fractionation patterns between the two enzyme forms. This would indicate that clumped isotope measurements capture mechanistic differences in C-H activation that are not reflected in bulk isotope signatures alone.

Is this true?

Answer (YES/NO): NO